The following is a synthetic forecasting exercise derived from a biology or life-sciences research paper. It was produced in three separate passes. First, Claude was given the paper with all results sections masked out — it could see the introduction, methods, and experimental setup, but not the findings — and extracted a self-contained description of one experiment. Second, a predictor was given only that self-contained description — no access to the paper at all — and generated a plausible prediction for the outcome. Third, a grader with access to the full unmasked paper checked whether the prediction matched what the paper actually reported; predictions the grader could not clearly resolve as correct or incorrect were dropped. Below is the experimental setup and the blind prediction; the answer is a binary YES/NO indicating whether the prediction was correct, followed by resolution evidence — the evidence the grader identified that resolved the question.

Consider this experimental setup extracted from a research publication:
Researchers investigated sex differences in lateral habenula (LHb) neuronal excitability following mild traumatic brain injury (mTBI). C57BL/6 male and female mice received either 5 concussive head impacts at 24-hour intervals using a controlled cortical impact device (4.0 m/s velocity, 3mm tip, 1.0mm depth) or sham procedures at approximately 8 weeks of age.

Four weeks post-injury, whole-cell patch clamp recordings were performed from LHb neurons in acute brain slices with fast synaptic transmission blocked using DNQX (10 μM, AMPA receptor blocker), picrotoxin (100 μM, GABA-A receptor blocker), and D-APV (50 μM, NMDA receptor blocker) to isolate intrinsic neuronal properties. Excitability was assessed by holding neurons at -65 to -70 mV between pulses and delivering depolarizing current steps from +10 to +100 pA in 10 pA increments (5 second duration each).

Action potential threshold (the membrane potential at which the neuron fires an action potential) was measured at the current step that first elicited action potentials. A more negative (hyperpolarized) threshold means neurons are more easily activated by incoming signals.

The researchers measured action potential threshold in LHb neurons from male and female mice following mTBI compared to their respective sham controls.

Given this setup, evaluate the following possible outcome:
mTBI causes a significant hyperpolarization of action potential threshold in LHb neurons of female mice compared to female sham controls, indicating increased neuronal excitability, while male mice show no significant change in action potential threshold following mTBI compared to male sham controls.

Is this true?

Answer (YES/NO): NO